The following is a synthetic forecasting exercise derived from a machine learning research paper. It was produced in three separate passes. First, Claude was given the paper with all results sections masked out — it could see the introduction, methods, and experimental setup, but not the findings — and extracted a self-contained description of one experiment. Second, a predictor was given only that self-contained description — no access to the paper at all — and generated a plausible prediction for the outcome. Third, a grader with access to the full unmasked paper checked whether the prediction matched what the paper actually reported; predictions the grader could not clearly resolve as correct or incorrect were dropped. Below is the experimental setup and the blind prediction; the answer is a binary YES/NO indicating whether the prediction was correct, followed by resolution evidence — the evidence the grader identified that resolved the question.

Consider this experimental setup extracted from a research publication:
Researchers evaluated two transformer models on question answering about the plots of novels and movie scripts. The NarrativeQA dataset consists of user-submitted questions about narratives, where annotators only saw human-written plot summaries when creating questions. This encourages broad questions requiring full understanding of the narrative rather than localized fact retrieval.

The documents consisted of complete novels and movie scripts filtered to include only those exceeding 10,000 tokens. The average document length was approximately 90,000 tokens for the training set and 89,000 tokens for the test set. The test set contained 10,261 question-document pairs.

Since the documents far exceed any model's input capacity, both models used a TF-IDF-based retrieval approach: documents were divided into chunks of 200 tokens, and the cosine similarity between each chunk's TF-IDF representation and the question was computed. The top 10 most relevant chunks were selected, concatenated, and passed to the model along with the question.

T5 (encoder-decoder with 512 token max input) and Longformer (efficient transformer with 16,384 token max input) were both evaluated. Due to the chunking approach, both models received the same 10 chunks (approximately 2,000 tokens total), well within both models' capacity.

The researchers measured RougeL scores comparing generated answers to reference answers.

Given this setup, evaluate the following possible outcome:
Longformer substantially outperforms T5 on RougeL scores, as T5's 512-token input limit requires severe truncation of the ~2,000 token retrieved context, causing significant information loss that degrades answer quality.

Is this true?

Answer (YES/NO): NO